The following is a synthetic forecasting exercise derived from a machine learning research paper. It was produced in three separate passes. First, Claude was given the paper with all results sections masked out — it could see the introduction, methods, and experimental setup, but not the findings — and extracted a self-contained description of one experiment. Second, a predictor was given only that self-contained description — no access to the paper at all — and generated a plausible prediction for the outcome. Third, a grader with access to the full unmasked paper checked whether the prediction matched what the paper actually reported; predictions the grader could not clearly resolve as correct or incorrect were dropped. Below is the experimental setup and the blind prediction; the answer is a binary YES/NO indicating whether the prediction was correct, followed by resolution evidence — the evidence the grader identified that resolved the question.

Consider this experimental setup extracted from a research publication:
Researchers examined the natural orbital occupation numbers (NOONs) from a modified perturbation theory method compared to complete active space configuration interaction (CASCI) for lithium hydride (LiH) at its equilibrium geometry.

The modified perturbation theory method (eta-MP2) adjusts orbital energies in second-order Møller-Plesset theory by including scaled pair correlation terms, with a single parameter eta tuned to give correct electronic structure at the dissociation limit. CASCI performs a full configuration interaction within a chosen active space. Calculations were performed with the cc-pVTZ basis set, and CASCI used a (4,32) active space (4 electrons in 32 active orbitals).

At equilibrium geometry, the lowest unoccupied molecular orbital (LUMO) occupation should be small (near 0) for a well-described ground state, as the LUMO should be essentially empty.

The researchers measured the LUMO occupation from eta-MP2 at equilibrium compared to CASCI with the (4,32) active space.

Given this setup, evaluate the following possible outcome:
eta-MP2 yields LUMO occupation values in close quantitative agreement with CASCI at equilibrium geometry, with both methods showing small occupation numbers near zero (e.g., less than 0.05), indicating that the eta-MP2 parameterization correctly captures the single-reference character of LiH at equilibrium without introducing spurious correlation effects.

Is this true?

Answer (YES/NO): NO